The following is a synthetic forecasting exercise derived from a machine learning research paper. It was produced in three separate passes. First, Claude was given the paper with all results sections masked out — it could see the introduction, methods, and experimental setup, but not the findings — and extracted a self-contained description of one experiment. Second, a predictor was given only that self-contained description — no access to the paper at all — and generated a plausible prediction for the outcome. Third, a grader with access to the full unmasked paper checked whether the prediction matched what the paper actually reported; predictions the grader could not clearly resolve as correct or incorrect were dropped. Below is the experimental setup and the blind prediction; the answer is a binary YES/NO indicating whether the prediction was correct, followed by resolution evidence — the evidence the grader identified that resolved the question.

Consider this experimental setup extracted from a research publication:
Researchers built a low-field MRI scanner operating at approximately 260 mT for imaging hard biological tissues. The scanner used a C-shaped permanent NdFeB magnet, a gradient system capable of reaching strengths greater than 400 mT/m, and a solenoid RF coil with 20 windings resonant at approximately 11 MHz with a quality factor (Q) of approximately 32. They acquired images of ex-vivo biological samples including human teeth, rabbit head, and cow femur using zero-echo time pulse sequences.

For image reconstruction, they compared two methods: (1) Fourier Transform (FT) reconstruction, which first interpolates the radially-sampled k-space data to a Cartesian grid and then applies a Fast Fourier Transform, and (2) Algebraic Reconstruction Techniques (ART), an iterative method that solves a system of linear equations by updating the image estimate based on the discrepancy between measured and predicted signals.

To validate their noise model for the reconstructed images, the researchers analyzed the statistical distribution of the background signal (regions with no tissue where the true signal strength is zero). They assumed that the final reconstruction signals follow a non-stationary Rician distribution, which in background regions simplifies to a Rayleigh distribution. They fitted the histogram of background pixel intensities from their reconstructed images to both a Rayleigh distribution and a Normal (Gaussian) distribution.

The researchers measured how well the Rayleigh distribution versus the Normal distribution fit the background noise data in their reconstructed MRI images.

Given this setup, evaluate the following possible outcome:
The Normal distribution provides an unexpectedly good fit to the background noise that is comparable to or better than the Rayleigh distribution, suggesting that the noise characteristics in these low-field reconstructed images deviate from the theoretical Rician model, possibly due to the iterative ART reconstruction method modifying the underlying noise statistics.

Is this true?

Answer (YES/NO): NO